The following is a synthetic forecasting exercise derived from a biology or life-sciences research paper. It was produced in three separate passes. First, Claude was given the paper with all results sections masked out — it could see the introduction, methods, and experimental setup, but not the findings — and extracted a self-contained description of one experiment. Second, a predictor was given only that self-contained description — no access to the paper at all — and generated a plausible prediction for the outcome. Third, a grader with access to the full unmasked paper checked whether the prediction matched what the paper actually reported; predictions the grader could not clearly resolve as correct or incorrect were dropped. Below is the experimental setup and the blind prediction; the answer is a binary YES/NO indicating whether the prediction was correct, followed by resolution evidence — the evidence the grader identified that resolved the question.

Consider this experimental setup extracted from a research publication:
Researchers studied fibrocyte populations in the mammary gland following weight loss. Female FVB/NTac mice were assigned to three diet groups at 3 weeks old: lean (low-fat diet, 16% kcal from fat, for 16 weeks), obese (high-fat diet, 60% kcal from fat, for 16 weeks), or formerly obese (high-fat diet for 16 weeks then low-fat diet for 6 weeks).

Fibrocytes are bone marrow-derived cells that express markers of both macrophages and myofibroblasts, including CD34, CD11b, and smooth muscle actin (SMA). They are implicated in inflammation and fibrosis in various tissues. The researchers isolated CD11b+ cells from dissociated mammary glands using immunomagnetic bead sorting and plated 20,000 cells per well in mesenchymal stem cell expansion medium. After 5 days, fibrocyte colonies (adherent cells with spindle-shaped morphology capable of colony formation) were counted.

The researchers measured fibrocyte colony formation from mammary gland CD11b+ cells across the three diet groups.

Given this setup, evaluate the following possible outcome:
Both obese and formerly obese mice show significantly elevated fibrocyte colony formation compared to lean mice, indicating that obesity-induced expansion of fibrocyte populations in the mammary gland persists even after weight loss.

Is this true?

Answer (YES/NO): NO